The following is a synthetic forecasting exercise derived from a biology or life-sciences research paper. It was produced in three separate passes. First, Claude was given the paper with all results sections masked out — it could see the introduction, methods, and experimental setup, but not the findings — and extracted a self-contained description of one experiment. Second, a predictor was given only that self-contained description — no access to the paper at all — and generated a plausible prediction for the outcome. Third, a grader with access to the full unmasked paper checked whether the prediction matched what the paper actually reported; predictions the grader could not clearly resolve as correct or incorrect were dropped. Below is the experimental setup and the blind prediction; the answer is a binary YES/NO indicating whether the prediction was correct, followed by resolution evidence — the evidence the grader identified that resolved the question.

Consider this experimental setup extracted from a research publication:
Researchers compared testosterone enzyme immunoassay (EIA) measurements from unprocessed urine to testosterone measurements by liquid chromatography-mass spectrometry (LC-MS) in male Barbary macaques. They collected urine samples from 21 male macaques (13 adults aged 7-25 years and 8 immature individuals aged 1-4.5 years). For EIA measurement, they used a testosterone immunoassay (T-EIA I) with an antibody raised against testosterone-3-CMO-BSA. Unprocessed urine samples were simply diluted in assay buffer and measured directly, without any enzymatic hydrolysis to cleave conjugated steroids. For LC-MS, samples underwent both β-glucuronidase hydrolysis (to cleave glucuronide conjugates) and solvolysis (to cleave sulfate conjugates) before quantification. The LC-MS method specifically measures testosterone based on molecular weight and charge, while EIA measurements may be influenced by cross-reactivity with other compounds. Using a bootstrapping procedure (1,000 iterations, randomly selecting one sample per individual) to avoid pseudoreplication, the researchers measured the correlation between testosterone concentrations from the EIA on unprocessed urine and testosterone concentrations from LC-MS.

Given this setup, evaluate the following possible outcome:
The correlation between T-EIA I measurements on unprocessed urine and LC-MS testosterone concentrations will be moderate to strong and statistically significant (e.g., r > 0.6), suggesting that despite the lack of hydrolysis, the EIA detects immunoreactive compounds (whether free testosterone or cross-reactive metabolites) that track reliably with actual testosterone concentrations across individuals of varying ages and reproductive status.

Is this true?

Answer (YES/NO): NO